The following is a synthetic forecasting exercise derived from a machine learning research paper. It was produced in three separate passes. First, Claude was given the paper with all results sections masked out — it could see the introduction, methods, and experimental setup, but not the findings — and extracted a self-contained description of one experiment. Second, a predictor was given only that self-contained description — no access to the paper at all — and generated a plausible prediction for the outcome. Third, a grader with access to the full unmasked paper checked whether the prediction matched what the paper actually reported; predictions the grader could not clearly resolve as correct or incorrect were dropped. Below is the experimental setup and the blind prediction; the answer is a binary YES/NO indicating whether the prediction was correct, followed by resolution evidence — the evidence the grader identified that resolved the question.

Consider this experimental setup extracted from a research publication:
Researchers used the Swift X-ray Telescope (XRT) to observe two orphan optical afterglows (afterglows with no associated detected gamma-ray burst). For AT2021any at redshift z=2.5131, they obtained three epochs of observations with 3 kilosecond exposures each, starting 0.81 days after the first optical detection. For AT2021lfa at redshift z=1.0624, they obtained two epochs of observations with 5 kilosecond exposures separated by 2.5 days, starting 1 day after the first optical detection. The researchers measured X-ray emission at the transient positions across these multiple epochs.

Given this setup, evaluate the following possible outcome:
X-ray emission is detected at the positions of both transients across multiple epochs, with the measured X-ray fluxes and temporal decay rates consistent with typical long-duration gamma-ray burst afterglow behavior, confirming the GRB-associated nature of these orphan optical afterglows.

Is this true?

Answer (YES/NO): NO